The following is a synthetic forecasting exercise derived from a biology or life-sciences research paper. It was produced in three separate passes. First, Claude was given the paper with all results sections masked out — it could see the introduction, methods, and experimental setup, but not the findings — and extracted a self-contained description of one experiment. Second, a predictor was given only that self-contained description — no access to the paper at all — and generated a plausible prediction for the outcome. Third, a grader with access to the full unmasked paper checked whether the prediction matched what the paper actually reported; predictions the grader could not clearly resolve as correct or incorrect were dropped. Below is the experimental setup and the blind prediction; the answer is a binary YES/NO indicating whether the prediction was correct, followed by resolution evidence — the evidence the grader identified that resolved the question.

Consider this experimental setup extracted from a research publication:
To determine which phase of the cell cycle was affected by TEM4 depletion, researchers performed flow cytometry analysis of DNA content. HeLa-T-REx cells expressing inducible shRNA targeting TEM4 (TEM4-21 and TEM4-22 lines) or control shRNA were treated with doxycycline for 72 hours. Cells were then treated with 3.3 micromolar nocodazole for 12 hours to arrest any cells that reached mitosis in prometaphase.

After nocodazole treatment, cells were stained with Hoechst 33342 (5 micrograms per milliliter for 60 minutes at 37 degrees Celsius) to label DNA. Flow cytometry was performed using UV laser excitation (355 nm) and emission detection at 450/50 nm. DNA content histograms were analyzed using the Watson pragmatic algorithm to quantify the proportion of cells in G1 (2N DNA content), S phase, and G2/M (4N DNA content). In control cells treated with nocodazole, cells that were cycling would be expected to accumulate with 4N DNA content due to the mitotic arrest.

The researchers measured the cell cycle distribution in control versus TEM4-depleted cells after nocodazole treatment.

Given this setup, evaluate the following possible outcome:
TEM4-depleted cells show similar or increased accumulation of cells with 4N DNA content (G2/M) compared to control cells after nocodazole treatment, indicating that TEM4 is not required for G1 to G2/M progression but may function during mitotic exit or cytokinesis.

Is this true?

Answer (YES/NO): NO